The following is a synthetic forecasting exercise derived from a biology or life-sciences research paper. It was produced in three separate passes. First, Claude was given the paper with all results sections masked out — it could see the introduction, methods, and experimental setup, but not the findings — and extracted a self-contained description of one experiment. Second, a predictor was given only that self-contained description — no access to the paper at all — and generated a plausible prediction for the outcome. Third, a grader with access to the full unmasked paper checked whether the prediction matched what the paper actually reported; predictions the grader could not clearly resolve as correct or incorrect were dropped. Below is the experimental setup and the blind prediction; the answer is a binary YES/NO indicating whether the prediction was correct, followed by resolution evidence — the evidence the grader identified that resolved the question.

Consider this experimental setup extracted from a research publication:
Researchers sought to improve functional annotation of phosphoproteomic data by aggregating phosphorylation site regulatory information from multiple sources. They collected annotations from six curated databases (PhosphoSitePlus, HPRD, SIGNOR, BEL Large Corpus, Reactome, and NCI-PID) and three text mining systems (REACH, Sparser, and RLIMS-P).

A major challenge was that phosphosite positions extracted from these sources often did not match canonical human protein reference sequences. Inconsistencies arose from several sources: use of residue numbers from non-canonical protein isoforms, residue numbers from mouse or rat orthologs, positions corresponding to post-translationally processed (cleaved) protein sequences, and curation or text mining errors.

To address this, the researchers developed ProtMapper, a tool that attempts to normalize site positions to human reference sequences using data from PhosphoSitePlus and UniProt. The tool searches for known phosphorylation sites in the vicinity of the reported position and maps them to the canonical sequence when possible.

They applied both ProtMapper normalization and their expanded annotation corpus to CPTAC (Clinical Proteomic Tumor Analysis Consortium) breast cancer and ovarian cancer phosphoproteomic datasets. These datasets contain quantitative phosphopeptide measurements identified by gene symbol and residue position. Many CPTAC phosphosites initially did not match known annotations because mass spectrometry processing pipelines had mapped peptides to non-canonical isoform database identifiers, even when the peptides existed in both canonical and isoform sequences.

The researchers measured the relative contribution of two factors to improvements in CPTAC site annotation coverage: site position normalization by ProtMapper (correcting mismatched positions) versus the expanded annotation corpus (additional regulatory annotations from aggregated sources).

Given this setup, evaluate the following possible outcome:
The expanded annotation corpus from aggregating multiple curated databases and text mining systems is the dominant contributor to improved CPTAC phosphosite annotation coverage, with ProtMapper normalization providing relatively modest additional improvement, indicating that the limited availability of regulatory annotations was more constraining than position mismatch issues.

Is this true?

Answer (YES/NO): YES